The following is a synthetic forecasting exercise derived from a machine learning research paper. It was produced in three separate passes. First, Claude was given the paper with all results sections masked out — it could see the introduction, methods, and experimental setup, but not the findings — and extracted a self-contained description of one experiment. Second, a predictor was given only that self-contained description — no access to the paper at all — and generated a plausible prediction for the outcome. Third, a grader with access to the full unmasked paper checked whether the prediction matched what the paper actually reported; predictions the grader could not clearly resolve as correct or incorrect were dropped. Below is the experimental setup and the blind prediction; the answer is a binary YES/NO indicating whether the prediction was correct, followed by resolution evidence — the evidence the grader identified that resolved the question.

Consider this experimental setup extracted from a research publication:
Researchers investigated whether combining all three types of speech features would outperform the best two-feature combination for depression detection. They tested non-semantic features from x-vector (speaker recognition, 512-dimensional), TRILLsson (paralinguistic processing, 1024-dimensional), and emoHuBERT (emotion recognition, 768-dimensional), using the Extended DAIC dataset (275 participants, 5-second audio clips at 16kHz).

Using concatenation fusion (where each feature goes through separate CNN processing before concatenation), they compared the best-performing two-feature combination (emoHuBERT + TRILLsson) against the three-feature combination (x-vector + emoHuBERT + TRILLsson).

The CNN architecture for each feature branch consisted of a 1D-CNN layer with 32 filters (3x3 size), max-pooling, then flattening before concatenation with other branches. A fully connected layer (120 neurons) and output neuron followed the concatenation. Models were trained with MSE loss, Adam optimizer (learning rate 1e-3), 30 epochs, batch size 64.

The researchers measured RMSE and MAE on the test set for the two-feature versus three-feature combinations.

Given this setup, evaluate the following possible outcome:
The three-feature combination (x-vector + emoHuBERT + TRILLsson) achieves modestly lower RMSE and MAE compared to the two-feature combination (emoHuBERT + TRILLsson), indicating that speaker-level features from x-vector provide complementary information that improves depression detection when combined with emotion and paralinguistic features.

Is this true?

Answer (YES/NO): YES